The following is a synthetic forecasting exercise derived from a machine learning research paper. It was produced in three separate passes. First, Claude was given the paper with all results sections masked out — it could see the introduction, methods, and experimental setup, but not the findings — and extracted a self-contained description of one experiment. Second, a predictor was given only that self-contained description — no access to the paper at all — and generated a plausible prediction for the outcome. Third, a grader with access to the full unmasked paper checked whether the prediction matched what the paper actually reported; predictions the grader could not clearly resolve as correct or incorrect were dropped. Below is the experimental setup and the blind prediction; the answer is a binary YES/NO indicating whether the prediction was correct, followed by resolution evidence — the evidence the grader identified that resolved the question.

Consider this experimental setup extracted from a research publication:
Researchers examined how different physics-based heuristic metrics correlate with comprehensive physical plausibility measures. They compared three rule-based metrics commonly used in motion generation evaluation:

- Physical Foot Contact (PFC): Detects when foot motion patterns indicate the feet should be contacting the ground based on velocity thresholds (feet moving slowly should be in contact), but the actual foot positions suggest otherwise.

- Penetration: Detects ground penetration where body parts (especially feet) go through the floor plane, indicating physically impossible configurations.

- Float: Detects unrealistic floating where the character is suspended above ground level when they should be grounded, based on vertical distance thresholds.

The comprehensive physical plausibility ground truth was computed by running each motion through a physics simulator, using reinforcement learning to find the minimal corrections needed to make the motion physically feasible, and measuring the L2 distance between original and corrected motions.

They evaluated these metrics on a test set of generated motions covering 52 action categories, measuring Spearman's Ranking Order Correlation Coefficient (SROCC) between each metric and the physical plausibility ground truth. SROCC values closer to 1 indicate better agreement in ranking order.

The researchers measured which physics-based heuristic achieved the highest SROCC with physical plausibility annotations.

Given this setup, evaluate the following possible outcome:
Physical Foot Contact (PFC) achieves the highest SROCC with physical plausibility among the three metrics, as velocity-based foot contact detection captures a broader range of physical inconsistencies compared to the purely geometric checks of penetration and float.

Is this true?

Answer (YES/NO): YES